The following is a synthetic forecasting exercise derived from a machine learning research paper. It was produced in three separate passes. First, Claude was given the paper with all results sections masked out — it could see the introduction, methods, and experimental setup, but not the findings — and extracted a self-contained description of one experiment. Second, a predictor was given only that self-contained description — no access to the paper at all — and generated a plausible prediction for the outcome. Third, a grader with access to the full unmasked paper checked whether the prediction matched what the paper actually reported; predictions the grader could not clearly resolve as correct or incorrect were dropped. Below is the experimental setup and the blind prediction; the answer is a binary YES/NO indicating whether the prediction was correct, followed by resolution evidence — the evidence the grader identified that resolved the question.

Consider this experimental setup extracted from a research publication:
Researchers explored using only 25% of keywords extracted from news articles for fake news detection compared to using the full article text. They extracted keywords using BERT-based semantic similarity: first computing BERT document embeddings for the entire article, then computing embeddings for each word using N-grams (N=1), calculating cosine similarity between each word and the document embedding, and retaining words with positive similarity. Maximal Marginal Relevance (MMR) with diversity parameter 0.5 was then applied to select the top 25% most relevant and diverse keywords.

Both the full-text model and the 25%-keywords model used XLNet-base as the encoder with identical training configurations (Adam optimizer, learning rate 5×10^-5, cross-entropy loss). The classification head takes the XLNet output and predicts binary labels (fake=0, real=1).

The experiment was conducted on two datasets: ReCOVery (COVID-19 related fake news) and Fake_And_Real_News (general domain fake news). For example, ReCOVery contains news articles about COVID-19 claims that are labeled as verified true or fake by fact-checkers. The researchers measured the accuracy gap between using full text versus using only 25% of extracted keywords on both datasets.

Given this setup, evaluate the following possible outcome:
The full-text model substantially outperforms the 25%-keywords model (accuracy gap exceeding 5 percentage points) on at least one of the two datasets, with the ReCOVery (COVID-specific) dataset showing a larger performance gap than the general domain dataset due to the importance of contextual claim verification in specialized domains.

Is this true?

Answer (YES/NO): NO